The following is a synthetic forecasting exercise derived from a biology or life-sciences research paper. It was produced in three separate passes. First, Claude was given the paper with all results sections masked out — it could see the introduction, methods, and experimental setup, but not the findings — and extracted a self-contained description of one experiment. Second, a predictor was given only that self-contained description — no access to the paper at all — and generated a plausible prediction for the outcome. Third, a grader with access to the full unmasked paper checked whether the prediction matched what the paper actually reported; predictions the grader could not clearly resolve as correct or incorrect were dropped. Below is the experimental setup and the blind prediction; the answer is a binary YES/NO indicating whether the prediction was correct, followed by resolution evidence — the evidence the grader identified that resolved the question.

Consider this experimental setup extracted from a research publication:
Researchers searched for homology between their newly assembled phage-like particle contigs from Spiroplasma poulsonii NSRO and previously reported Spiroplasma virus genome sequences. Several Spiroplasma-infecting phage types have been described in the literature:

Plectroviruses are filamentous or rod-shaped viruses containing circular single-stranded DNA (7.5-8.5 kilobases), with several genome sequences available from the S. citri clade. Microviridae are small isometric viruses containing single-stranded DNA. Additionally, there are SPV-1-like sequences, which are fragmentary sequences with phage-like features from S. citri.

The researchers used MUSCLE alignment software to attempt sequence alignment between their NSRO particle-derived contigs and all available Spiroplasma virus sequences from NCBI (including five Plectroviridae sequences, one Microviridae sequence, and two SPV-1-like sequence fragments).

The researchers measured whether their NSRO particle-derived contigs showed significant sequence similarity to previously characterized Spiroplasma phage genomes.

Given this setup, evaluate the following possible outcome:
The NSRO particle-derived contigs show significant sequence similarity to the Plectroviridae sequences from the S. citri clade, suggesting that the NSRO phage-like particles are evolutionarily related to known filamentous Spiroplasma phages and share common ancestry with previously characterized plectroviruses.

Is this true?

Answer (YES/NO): NO